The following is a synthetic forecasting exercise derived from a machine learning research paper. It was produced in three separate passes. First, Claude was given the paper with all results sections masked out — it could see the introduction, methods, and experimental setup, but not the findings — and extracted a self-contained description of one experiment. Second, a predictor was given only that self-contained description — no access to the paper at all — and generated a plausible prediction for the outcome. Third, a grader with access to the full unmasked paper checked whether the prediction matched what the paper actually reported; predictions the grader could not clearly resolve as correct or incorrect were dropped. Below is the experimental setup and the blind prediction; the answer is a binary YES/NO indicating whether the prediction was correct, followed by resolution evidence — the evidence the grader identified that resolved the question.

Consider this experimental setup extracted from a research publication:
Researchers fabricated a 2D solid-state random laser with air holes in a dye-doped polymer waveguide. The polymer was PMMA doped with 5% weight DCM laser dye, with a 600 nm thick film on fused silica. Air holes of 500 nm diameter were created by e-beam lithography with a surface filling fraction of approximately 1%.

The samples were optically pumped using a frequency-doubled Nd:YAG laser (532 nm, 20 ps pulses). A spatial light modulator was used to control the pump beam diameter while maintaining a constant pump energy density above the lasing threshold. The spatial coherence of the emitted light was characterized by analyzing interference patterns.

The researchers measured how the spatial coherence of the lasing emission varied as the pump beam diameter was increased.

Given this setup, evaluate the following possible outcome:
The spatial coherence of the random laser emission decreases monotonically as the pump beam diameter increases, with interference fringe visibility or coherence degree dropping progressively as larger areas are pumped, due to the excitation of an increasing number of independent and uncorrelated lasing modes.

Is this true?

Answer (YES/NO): YES